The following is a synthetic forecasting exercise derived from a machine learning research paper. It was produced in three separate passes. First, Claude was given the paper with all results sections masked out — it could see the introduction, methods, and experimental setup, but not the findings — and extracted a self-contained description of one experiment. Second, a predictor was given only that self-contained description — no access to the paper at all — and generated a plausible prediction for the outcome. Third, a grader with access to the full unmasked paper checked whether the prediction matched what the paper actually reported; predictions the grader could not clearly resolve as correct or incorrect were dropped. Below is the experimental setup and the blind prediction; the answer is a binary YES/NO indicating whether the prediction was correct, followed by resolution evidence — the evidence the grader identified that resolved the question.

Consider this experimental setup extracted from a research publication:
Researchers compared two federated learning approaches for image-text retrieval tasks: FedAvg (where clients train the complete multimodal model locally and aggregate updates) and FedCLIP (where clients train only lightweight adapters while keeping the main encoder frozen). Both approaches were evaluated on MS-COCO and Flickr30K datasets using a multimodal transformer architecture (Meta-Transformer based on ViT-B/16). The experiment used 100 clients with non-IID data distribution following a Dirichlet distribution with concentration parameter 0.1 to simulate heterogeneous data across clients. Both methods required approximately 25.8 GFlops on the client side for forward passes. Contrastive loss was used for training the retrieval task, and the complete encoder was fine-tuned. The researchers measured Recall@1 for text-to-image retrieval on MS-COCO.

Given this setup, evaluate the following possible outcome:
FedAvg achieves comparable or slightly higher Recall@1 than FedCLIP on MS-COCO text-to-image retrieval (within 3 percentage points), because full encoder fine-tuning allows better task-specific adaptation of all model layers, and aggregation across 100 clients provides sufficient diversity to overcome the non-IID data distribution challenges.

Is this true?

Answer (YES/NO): YES